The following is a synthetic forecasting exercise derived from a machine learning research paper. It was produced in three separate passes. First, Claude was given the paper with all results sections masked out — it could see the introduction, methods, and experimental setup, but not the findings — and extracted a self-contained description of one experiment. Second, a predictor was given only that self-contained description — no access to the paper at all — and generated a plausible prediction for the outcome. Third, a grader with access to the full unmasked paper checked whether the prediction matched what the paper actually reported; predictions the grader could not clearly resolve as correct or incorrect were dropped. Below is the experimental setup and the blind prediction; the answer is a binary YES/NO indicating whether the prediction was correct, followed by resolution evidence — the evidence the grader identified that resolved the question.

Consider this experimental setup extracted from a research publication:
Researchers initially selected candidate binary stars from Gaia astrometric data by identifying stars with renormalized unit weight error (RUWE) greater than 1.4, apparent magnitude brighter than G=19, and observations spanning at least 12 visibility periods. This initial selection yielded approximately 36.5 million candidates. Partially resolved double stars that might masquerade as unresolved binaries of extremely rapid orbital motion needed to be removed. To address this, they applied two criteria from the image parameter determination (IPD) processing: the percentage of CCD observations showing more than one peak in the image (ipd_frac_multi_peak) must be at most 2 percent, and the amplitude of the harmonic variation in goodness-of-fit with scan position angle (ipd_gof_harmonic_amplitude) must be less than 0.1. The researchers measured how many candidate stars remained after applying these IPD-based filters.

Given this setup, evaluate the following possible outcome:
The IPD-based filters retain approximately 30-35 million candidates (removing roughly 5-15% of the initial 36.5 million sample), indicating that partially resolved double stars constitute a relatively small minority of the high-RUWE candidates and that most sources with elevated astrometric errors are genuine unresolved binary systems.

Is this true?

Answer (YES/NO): NO